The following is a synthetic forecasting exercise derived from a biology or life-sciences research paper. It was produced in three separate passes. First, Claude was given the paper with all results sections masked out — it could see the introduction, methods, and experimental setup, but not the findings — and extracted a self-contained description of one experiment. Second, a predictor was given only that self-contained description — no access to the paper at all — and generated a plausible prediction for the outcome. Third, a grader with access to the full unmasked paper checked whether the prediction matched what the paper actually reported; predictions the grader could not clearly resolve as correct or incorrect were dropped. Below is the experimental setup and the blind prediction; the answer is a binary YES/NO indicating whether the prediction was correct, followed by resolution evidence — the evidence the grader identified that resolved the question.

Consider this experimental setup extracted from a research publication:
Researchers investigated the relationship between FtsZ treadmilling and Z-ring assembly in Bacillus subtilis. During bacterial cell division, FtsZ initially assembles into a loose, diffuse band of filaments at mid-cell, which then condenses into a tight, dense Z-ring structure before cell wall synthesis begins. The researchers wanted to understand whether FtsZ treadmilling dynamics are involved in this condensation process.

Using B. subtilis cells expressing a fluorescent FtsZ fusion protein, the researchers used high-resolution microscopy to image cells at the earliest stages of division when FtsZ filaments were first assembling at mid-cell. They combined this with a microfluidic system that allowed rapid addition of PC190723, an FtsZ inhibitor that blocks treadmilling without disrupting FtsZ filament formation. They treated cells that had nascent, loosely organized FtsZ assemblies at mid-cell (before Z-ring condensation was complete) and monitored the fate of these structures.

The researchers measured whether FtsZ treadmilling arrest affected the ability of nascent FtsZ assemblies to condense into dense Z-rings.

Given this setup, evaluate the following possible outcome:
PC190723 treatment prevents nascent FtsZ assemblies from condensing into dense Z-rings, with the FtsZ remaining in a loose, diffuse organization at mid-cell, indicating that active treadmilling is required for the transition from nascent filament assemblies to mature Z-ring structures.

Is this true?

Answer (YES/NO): YES